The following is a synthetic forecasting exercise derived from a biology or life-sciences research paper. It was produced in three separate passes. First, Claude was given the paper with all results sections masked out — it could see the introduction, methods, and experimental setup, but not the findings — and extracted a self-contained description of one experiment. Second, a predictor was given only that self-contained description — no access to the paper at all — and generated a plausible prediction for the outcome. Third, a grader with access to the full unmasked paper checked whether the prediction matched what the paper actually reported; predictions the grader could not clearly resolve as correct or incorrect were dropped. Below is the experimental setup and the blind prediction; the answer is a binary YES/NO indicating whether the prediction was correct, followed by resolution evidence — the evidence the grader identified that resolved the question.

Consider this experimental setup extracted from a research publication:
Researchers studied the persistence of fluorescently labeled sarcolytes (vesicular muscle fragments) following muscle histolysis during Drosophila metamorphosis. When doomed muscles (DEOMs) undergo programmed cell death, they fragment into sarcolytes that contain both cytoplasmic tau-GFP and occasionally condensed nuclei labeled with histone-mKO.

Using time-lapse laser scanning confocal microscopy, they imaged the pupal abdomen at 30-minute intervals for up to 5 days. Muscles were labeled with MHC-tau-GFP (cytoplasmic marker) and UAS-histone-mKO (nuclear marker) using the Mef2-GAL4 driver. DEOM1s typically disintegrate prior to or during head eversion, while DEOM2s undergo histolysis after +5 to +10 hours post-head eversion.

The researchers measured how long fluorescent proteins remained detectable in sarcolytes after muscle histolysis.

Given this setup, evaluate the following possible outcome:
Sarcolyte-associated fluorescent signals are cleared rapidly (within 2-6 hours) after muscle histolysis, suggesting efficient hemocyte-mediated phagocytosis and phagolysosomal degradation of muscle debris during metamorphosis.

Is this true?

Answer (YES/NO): NO